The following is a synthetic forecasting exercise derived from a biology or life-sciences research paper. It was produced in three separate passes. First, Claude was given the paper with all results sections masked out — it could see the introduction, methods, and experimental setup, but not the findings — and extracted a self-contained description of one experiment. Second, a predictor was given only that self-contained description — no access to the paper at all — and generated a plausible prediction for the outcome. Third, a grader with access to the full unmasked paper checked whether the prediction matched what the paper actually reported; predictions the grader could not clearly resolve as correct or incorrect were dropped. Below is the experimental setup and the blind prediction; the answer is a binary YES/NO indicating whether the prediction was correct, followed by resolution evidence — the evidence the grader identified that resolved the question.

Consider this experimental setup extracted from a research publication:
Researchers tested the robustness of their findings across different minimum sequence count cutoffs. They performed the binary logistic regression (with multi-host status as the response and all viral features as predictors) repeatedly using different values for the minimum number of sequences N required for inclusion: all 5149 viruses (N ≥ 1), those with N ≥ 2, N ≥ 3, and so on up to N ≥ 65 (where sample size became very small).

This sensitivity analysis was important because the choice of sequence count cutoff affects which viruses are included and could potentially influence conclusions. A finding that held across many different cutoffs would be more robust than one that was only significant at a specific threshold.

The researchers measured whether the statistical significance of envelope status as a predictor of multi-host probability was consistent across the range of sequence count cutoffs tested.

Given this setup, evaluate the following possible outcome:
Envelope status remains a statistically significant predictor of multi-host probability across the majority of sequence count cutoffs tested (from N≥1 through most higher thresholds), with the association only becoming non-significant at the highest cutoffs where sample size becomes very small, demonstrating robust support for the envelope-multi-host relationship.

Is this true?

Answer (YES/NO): YES